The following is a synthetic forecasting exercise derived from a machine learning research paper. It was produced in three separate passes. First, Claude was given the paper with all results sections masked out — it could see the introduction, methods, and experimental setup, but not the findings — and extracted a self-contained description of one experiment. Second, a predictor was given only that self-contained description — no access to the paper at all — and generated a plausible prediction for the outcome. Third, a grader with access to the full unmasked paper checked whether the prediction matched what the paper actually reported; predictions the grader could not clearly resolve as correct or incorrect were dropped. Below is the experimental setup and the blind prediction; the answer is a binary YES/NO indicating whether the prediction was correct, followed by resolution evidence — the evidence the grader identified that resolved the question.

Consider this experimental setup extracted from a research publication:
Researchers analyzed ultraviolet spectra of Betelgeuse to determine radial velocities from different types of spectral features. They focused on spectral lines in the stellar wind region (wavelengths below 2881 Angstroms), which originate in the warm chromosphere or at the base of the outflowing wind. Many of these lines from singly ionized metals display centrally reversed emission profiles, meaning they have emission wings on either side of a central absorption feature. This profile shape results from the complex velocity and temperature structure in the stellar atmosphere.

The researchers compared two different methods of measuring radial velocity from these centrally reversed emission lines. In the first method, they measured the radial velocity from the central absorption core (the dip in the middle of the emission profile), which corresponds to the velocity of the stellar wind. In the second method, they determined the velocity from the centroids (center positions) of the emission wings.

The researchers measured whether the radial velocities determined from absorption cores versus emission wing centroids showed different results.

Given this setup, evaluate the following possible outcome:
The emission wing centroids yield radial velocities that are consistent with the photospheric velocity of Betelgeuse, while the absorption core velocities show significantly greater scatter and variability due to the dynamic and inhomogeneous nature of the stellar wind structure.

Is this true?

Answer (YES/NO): NO